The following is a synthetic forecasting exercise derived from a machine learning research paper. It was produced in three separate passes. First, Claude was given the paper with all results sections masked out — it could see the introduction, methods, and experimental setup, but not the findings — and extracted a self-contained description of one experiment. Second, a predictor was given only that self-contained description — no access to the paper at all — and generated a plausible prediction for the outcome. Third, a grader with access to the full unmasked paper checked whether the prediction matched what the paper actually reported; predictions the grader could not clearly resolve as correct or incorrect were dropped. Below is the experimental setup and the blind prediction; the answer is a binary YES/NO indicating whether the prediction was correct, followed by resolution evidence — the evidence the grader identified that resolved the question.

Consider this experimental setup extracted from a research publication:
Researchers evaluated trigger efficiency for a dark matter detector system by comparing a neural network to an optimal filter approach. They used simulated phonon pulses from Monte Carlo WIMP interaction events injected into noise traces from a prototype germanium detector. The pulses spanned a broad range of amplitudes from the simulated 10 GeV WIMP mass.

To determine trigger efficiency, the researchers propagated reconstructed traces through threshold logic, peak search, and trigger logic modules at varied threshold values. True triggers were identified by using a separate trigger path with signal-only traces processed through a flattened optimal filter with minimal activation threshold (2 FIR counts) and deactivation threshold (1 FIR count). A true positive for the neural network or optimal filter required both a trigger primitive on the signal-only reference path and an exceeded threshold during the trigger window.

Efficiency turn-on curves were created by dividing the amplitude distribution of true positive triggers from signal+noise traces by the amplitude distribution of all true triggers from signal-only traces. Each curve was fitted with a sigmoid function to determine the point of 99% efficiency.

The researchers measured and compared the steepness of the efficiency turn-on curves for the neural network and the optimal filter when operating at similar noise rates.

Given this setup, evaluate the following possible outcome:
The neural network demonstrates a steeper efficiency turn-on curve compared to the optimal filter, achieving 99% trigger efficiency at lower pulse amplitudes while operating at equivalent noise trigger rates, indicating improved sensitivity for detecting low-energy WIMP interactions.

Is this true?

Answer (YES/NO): YES